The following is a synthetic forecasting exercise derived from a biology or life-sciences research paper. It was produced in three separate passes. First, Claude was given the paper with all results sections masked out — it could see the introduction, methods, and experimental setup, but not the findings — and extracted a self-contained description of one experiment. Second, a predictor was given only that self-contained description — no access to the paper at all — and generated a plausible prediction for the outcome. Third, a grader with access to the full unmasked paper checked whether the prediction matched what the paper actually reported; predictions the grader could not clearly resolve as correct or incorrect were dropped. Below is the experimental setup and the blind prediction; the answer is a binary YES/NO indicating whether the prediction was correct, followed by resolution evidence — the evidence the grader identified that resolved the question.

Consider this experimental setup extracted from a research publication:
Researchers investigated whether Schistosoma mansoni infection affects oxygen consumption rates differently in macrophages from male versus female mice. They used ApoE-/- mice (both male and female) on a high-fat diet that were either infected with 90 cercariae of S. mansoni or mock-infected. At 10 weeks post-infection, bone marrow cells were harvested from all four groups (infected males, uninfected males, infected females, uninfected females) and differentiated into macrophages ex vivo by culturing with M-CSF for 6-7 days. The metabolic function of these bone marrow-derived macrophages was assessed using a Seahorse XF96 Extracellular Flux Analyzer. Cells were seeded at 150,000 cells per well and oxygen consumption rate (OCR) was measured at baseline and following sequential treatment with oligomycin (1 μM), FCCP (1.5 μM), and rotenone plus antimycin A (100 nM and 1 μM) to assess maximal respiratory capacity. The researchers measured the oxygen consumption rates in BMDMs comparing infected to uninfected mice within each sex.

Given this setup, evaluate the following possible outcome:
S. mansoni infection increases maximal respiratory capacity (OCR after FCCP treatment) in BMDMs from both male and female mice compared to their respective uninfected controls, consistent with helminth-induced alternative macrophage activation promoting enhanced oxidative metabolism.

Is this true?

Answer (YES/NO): NO